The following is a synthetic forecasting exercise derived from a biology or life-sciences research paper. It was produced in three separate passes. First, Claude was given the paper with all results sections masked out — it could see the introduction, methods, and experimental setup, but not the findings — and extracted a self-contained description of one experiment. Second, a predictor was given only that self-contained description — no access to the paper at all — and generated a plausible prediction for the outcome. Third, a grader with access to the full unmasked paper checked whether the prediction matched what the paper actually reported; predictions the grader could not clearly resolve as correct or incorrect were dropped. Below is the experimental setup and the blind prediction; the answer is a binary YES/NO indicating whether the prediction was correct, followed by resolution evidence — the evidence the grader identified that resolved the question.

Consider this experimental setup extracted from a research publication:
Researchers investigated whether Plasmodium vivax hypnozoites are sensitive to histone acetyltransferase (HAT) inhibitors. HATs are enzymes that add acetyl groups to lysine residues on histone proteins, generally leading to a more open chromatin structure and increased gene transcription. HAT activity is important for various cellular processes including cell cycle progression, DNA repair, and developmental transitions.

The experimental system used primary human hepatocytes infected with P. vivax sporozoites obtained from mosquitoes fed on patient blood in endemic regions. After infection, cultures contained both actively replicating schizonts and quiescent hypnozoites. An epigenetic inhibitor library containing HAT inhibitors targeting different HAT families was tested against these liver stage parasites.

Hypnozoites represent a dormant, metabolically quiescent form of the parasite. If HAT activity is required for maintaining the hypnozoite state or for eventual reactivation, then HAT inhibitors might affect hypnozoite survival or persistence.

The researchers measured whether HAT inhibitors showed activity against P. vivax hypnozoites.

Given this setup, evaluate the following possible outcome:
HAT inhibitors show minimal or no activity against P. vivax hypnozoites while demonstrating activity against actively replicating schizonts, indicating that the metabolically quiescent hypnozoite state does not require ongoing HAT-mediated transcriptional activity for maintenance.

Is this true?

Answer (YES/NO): NO